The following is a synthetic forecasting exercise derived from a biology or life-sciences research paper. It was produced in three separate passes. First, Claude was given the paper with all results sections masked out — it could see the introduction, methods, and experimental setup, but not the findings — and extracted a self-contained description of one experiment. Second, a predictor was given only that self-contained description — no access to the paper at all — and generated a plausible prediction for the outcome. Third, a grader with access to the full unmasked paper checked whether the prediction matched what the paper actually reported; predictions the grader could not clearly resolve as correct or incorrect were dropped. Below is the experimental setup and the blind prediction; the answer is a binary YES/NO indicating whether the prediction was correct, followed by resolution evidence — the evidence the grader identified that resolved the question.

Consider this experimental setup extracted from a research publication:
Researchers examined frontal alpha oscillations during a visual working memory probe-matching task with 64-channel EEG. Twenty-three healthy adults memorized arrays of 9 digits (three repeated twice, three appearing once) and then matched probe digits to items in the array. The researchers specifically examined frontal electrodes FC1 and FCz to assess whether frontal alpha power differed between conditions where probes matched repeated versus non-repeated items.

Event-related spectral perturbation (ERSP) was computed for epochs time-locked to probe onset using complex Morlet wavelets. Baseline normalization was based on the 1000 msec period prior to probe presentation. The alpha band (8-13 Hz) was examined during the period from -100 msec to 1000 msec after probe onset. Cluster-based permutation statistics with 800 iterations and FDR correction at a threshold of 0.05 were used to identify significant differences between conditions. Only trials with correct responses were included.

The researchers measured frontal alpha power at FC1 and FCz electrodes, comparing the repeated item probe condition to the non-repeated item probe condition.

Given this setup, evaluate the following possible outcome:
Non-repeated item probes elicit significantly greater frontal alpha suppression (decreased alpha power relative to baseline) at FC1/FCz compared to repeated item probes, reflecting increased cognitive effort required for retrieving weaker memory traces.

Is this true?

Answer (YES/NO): NO